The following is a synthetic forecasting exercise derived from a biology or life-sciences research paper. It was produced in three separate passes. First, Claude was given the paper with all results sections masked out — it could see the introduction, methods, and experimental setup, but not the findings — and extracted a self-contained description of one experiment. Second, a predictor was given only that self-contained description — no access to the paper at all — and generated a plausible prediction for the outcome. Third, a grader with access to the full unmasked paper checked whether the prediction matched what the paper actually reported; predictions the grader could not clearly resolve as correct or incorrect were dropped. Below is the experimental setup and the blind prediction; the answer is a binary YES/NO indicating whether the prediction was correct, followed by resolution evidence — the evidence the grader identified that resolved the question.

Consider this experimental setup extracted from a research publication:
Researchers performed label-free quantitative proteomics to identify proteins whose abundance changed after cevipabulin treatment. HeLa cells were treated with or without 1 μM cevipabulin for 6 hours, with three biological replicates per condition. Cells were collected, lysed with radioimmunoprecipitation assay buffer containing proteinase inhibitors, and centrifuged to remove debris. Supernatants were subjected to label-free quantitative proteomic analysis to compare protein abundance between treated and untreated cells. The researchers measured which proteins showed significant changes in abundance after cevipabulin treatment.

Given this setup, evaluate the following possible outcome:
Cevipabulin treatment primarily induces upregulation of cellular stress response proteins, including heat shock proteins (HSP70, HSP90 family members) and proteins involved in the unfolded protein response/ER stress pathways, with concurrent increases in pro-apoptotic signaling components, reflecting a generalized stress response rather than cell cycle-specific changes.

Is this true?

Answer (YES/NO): NO